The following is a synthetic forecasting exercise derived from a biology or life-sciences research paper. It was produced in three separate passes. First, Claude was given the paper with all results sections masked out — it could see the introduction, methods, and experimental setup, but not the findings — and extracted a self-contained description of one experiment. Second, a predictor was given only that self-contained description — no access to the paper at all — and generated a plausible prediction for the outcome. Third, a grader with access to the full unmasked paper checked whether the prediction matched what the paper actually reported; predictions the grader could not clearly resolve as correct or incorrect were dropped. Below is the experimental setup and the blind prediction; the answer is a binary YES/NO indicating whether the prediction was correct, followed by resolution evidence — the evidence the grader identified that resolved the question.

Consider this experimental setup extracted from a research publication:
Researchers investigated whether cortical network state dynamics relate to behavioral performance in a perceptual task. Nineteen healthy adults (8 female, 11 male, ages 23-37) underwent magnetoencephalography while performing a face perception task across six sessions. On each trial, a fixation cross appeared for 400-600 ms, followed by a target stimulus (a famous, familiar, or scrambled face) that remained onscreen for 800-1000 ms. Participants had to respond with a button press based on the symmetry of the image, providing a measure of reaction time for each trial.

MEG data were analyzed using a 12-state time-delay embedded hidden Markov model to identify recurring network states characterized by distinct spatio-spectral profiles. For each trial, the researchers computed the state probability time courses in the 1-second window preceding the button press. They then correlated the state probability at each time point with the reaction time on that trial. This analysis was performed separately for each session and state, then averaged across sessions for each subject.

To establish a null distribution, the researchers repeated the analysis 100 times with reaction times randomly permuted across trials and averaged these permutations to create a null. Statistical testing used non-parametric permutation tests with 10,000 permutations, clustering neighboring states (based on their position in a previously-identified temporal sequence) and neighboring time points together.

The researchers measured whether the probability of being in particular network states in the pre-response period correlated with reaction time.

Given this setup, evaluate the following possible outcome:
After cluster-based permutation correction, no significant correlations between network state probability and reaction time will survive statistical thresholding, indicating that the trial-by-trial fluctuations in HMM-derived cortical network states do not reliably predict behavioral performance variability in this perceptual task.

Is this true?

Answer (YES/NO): NO